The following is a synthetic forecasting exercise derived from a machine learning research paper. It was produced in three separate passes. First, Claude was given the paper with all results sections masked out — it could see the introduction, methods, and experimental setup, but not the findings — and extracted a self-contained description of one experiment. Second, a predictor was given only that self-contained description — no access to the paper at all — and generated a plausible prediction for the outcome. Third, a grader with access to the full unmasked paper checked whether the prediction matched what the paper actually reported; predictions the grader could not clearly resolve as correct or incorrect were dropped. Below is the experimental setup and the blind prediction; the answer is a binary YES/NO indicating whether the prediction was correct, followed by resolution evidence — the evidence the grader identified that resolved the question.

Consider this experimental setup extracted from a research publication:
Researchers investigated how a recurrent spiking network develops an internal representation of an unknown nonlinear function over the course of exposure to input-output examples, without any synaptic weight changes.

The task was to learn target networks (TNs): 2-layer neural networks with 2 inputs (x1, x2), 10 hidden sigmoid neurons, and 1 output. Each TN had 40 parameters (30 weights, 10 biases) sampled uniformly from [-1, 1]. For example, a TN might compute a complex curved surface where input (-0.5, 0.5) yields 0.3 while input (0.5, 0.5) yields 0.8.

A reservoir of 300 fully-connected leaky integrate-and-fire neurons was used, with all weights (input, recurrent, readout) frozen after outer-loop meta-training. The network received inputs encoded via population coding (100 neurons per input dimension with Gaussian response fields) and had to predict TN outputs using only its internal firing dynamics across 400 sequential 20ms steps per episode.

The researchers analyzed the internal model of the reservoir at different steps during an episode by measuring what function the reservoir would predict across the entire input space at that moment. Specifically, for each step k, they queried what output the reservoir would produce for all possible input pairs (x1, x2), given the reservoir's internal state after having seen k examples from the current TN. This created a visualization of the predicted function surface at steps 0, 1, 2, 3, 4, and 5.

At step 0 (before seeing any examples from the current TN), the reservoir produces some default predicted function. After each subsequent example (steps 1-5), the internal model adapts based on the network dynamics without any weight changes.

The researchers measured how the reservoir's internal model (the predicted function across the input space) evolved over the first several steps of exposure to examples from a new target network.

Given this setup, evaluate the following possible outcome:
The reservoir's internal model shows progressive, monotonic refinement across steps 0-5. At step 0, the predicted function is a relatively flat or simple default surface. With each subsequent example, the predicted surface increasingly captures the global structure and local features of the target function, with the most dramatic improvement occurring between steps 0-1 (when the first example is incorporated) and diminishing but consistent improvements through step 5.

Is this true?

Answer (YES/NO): NO